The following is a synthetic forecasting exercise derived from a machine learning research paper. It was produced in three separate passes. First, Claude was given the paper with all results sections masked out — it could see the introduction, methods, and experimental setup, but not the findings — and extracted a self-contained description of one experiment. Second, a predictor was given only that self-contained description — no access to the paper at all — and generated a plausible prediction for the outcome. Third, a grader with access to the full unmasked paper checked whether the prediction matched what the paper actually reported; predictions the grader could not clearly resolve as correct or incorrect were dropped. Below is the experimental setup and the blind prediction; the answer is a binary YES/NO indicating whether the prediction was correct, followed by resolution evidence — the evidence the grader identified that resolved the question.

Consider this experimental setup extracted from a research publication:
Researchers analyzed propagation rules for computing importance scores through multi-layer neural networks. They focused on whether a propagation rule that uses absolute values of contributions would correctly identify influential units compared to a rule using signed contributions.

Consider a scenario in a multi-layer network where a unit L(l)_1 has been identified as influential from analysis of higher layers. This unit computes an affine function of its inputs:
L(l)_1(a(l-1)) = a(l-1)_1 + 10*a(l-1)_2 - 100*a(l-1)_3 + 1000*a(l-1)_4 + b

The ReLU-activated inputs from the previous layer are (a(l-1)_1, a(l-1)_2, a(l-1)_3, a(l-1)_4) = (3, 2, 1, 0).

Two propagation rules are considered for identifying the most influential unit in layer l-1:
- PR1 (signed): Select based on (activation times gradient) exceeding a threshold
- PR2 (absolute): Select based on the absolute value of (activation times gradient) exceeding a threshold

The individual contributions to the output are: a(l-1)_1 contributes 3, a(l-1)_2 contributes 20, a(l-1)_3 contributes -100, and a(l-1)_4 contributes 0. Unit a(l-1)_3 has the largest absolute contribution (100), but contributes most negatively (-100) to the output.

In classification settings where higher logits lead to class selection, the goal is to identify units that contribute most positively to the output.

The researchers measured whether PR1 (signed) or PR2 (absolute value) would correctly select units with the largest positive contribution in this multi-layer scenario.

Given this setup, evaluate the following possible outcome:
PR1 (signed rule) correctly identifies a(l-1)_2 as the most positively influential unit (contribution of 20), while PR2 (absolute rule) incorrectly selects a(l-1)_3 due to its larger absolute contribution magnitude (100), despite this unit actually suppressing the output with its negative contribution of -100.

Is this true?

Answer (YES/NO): YES